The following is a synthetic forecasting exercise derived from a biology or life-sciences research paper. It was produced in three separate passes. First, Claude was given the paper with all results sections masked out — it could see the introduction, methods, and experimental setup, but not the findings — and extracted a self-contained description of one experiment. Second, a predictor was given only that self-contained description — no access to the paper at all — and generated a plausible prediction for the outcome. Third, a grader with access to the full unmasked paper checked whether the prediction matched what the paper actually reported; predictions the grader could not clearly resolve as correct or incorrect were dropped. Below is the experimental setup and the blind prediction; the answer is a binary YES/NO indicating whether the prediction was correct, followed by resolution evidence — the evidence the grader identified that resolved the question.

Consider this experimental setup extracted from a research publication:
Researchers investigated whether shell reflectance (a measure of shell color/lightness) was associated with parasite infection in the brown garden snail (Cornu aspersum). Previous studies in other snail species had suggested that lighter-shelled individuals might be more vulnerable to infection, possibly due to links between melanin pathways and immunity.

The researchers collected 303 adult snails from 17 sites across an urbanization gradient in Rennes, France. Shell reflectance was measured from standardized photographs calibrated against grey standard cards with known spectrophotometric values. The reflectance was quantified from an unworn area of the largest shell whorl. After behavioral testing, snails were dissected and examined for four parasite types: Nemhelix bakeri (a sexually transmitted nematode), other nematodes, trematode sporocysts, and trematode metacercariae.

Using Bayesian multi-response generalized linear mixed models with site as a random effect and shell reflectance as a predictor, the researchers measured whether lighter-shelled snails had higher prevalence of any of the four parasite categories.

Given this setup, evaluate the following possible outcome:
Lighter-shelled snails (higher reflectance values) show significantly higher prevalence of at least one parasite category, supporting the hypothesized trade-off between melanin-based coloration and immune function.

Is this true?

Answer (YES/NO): YES